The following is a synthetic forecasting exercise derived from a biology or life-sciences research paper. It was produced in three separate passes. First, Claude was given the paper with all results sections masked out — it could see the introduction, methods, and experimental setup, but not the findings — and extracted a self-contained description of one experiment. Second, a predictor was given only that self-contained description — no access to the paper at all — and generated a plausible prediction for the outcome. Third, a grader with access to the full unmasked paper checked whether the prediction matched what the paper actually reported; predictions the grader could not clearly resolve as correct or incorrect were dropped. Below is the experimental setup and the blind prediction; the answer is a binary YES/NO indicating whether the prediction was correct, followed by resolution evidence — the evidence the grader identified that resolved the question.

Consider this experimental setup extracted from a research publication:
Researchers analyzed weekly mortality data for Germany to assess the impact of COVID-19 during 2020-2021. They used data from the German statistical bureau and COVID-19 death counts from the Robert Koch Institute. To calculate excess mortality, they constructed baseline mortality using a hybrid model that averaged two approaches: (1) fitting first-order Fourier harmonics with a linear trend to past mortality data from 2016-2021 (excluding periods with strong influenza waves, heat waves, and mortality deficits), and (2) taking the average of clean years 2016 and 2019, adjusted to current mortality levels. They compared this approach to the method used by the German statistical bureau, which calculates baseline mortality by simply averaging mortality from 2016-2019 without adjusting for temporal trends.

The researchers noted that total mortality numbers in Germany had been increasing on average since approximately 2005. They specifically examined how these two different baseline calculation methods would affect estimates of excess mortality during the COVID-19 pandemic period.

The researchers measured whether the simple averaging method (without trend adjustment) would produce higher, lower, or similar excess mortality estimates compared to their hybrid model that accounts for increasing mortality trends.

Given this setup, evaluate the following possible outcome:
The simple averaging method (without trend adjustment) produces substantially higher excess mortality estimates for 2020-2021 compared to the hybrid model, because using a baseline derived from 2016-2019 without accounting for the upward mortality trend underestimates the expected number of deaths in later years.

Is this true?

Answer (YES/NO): YES